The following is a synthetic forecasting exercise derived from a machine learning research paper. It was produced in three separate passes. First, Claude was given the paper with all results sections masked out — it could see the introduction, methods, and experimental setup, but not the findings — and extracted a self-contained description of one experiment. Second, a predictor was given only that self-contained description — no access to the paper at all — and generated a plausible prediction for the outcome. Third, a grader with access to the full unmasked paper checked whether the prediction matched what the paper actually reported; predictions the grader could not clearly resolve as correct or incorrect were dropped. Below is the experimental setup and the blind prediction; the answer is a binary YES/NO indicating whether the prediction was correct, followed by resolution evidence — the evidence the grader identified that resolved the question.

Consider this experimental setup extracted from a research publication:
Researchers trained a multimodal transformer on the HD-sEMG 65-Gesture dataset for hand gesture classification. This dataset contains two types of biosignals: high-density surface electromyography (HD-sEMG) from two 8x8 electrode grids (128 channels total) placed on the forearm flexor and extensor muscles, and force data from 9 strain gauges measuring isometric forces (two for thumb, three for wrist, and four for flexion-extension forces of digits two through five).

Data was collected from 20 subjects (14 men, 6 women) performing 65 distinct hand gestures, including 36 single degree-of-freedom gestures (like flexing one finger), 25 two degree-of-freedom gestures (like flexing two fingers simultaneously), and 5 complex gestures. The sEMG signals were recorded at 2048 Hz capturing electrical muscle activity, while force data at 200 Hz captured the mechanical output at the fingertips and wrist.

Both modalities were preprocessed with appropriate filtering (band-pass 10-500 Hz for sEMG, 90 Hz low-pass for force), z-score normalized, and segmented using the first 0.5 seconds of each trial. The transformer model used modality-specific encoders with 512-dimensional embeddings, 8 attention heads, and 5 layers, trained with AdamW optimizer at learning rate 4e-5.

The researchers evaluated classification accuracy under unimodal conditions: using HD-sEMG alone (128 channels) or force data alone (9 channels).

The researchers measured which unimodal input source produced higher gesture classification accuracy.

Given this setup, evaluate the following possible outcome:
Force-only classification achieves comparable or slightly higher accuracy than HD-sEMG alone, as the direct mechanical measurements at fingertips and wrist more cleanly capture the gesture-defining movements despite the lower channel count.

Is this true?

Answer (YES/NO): NO